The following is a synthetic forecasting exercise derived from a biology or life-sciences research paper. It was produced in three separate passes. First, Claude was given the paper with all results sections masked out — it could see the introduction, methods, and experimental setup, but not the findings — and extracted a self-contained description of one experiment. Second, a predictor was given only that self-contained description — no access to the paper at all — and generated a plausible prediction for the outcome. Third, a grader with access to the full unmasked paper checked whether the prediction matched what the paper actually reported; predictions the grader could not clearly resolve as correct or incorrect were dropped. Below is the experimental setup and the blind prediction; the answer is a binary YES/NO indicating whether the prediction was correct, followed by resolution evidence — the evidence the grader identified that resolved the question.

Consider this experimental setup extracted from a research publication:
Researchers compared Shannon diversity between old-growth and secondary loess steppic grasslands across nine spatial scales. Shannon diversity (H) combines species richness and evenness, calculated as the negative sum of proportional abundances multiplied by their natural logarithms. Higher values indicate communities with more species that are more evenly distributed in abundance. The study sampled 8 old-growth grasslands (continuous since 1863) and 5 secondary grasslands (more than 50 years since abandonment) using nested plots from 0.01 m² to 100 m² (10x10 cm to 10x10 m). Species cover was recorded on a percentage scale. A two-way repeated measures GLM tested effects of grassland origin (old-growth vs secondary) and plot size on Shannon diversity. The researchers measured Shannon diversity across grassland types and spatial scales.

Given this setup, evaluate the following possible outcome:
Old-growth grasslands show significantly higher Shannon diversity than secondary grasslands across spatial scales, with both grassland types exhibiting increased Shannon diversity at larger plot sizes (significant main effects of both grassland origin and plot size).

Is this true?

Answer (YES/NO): YES